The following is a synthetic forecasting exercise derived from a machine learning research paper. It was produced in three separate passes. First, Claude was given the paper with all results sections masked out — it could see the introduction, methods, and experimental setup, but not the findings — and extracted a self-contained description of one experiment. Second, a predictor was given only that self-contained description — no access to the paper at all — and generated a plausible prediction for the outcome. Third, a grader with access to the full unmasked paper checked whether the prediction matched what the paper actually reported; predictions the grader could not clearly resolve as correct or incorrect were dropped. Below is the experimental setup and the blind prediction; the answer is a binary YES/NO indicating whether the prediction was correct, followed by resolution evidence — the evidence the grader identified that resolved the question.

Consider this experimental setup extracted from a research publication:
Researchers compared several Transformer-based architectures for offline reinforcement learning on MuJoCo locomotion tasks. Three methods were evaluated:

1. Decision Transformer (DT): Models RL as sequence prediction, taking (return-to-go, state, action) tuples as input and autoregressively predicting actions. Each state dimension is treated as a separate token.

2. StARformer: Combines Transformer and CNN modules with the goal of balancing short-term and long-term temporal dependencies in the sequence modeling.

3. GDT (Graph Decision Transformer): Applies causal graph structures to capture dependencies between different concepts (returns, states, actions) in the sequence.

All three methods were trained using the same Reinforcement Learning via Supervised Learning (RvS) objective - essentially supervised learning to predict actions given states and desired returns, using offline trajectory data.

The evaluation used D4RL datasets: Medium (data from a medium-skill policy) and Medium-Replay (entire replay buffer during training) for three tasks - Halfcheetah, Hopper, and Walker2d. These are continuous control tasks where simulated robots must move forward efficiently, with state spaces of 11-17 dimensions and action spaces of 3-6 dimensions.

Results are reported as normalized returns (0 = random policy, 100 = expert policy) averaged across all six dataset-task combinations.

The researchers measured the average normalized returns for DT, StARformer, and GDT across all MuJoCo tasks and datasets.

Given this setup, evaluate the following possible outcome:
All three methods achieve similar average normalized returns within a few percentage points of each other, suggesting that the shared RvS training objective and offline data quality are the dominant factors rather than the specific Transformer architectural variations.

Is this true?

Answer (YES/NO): NO